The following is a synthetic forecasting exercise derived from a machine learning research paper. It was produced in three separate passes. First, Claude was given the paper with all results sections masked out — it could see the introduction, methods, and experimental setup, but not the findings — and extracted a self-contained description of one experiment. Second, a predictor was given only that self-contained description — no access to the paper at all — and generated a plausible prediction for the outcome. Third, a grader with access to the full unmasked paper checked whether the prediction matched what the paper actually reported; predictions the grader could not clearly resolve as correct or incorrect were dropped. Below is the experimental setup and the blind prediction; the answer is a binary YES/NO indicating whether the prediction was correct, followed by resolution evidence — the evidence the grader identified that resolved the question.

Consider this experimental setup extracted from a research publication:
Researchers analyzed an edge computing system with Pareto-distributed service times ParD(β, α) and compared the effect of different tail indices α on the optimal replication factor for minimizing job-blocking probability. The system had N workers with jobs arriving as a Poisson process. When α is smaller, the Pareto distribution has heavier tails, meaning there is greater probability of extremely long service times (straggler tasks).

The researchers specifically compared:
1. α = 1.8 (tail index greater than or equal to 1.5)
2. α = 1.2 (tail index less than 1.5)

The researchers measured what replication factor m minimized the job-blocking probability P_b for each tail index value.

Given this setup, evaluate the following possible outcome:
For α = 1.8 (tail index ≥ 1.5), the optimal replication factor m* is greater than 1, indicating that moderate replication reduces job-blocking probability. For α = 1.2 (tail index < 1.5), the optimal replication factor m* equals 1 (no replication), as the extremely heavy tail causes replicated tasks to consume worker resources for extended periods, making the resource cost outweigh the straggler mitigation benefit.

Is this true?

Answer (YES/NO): NO